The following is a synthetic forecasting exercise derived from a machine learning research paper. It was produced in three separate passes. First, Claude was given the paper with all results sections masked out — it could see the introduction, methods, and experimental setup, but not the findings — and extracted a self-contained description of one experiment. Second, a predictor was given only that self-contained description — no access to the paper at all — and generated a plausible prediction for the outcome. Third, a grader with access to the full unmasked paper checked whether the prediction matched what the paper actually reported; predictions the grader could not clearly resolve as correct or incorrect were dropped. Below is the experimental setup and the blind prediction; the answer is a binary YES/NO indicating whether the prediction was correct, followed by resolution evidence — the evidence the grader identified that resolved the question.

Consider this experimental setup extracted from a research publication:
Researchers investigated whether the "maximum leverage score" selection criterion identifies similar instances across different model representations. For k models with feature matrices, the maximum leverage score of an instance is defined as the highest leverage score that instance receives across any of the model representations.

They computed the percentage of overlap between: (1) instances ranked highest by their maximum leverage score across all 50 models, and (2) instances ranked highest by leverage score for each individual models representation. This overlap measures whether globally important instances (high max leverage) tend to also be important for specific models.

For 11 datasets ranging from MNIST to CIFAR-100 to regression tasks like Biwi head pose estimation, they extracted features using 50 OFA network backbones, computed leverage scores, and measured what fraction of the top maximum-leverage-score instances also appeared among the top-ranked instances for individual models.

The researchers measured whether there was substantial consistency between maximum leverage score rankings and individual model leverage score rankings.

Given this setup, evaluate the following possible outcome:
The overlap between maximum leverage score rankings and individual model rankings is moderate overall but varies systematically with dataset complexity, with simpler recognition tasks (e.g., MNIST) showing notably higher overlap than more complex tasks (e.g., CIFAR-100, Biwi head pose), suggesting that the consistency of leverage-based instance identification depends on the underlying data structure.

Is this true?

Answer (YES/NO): NO